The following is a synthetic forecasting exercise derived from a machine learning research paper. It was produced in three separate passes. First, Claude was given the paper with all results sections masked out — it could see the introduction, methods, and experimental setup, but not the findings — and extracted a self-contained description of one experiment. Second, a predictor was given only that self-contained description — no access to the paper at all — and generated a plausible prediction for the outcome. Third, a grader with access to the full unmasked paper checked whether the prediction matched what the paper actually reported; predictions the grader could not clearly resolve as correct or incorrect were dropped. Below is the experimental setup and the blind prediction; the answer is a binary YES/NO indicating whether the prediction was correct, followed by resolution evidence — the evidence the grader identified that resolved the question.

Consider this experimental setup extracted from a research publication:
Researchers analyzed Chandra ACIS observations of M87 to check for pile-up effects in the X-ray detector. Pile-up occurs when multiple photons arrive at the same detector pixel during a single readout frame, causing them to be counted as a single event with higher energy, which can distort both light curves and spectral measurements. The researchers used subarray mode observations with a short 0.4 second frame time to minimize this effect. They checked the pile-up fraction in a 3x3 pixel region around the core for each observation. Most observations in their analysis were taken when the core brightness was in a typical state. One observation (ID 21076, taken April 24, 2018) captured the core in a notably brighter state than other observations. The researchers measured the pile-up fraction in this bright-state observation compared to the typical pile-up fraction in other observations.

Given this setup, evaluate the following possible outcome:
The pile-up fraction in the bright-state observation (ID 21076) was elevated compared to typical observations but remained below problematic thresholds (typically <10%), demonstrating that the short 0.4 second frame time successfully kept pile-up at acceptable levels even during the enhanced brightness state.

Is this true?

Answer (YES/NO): YES